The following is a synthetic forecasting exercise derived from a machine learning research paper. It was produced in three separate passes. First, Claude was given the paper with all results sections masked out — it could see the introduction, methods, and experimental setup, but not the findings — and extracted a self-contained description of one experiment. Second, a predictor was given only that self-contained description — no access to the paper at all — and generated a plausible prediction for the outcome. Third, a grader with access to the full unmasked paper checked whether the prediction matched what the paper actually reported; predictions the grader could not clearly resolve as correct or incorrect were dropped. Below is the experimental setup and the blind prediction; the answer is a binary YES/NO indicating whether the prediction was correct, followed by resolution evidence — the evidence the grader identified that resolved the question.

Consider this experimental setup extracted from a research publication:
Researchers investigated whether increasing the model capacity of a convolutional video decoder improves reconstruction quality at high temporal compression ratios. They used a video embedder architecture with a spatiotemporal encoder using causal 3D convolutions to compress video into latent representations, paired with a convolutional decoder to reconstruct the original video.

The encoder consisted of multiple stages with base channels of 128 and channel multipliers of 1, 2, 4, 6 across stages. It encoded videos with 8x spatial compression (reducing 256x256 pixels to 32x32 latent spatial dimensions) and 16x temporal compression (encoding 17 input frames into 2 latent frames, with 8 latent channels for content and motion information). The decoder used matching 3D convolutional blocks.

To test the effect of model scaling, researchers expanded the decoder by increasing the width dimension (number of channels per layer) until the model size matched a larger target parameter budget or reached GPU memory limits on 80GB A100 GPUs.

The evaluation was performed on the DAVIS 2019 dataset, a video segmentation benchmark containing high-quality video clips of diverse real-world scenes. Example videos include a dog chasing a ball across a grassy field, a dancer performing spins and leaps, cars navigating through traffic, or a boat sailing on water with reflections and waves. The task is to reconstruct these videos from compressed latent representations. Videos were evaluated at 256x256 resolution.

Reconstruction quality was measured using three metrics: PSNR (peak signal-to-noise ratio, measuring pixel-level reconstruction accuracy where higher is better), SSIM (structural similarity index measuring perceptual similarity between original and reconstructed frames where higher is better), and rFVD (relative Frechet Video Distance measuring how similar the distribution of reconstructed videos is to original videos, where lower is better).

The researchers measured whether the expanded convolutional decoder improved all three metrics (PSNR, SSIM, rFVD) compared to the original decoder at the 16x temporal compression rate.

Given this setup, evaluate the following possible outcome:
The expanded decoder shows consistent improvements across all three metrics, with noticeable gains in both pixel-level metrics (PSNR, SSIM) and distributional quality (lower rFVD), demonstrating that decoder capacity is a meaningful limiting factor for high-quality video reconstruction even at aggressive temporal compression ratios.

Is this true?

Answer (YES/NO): NO